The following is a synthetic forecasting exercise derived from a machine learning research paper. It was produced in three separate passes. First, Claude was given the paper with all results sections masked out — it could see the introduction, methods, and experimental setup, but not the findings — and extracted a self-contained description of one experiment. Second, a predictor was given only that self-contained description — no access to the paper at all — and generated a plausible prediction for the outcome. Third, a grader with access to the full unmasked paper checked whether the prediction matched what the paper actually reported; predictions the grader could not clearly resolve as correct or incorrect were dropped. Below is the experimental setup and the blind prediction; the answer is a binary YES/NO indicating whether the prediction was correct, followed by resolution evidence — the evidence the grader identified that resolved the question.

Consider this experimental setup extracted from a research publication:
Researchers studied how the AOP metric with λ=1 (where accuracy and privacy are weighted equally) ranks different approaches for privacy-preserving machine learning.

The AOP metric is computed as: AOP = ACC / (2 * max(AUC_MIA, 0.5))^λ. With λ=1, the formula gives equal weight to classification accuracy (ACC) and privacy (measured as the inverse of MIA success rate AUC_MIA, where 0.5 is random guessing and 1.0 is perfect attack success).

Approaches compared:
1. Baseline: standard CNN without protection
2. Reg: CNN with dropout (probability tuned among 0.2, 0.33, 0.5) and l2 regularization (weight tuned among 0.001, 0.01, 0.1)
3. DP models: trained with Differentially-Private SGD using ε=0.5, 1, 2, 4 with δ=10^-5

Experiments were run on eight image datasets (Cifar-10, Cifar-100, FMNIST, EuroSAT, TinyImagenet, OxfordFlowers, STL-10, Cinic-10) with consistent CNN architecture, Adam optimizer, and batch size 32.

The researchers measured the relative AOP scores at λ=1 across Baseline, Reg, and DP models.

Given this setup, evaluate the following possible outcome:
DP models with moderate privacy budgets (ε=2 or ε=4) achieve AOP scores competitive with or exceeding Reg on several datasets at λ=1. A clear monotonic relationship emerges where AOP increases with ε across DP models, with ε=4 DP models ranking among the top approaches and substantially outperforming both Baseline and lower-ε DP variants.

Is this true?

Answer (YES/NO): NO